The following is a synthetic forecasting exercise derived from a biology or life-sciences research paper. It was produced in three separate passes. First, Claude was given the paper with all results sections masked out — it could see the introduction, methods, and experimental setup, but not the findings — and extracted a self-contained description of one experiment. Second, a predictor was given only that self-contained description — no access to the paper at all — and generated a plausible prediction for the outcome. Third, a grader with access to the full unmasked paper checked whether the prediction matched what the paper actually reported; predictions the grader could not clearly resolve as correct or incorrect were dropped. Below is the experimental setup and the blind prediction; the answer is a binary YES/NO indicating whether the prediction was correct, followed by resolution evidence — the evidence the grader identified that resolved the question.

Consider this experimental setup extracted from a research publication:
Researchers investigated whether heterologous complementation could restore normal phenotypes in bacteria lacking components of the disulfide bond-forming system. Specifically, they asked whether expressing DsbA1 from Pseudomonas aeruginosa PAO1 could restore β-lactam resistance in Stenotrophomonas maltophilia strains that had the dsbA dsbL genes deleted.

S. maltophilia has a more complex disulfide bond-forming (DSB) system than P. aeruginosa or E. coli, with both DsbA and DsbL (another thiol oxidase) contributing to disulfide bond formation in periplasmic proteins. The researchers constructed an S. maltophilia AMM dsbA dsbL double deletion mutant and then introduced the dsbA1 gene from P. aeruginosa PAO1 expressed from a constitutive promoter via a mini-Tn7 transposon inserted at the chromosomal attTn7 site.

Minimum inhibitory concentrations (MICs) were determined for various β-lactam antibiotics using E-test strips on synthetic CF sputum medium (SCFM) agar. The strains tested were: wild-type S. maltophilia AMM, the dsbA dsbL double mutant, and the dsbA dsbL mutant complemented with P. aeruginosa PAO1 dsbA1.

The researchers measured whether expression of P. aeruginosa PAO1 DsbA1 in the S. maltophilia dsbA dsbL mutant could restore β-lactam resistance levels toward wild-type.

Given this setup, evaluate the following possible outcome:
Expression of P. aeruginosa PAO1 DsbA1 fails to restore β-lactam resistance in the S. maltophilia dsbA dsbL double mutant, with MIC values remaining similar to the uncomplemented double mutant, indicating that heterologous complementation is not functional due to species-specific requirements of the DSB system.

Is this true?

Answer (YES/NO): NO